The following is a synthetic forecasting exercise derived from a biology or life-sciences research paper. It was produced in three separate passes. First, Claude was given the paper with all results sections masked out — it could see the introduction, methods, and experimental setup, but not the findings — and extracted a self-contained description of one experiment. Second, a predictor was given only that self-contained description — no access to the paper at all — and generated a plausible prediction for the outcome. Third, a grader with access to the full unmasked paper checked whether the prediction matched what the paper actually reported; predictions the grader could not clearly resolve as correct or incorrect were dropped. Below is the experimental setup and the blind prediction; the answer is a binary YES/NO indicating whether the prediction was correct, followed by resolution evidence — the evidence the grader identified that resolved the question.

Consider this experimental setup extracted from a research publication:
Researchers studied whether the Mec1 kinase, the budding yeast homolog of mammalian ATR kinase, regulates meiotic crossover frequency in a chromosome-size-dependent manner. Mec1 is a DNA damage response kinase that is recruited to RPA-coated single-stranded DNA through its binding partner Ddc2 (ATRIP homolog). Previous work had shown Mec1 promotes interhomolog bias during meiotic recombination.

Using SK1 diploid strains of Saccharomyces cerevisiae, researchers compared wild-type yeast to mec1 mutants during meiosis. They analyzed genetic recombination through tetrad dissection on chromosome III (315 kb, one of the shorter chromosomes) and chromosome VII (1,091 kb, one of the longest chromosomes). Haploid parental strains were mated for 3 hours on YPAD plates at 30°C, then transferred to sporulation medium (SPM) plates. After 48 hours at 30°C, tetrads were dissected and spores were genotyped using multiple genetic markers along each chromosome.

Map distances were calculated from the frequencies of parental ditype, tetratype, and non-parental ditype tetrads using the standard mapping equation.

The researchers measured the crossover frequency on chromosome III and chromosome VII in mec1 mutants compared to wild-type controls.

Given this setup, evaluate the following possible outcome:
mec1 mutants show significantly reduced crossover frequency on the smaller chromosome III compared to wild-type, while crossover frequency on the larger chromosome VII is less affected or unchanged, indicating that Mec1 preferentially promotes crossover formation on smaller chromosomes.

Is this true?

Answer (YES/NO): NO